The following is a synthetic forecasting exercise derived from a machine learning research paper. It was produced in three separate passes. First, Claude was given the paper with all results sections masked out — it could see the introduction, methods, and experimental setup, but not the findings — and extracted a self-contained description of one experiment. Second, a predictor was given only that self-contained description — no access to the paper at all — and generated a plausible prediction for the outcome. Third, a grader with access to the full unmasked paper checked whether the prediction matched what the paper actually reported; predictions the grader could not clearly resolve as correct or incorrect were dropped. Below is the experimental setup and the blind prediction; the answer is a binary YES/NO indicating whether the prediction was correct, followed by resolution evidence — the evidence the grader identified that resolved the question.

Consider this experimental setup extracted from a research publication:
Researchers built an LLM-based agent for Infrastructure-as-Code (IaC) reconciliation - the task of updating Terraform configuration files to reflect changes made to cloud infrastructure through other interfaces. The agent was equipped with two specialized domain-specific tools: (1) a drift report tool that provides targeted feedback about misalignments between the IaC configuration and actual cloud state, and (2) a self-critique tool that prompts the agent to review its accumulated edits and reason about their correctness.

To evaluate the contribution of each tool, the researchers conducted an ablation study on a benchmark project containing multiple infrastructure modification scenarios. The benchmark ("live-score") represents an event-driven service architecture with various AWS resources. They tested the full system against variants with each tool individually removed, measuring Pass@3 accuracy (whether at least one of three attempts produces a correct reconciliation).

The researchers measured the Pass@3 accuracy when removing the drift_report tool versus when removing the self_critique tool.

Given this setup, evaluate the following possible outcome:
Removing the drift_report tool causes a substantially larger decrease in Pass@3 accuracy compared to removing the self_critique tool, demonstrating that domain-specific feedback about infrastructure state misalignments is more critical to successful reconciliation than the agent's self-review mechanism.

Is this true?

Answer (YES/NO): YES